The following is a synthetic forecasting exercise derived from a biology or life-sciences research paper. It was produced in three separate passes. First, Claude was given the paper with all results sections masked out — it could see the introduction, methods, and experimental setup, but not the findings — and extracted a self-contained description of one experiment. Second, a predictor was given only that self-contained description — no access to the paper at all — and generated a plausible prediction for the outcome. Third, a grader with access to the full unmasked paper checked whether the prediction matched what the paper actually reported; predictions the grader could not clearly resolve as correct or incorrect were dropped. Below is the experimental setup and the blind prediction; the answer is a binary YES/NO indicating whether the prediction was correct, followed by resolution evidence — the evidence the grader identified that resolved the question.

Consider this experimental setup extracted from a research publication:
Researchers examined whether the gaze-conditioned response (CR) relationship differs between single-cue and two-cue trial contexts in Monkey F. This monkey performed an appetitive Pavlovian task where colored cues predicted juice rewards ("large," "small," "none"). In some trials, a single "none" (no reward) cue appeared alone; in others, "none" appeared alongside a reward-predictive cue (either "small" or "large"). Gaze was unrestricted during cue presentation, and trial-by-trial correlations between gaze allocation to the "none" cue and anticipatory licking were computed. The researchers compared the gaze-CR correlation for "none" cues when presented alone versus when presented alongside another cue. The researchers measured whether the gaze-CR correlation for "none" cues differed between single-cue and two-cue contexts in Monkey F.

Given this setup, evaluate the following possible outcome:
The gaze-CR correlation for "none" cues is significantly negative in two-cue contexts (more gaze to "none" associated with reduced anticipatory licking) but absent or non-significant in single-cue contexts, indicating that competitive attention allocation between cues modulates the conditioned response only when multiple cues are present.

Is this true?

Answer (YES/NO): NO